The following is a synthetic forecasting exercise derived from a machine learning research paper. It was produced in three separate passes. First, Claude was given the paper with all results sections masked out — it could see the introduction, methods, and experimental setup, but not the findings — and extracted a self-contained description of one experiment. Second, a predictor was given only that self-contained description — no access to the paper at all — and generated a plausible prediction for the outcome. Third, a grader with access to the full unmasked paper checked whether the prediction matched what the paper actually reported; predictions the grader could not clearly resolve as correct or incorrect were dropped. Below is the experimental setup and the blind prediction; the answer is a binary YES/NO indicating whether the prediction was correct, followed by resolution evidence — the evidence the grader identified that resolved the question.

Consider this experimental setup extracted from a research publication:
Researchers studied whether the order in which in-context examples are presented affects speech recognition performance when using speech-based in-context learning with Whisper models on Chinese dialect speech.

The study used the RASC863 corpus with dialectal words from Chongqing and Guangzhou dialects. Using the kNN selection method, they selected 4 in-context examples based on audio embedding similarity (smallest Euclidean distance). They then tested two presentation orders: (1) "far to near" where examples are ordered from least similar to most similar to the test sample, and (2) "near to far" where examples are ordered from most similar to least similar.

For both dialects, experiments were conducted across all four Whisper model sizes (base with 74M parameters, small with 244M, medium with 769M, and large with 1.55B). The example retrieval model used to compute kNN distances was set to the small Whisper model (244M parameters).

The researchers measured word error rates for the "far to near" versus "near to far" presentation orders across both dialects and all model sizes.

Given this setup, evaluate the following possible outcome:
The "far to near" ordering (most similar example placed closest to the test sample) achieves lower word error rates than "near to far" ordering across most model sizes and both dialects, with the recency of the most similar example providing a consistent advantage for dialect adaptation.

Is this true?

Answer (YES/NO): NO